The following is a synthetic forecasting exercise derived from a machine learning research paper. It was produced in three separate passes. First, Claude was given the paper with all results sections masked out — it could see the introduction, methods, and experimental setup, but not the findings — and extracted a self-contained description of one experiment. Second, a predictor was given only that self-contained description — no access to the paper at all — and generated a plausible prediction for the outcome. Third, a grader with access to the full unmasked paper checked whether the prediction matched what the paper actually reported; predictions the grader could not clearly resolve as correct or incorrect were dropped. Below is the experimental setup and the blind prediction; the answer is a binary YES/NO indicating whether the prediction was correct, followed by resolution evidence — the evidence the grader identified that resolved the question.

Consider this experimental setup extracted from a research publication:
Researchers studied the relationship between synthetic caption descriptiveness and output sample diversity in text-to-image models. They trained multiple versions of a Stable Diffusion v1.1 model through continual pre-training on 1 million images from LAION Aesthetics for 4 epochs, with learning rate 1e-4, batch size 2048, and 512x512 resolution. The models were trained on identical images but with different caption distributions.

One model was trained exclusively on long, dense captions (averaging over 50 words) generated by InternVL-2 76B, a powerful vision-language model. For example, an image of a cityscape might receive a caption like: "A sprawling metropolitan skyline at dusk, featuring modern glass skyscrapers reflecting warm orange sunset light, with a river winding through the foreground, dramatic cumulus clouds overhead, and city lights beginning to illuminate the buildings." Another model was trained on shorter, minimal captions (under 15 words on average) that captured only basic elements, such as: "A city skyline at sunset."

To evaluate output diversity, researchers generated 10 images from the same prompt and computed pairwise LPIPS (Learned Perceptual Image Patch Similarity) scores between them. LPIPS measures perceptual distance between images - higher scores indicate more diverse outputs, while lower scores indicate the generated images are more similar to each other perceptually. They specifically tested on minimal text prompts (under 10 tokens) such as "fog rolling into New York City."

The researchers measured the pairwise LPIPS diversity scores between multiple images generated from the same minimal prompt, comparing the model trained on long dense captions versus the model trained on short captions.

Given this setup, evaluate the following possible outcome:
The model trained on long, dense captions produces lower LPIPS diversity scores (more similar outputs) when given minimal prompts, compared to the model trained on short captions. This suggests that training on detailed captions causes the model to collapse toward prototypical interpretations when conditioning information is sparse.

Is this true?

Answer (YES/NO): YES